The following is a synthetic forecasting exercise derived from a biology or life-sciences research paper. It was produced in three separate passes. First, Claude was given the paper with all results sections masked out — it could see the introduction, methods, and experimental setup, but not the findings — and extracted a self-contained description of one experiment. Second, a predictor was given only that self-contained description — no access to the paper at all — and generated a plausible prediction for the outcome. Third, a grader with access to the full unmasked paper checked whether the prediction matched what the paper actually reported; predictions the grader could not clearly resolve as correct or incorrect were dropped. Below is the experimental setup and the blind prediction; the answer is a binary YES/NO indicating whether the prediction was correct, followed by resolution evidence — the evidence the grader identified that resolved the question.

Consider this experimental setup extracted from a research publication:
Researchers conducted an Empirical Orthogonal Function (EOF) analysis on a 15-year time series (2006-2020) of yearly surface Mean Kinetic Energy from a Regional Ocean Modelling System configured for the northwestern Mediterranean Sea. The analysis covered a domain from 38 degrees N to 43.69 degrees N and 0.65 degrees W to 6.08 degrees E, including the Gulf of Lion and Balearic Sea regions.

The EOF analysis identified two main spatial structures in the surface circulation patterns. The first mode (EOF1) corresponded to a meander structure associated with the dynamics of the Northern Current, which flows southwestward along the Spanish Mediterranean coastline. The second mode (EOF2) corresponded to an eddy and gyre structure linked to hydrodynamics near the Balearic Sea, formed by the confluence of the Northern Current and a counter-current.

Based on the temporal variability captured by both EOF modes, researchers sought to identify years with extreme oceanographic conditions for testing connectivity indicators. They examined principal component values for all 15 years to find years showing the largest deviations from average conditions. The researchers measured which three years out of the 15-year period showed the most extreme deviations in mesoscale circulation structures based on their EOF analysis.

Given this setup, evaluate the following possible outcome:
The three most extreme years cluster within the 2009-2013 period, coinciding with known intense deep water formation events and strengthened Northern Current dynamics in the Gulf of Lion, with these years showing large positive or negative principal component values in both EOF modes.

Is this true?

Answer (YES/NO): NO